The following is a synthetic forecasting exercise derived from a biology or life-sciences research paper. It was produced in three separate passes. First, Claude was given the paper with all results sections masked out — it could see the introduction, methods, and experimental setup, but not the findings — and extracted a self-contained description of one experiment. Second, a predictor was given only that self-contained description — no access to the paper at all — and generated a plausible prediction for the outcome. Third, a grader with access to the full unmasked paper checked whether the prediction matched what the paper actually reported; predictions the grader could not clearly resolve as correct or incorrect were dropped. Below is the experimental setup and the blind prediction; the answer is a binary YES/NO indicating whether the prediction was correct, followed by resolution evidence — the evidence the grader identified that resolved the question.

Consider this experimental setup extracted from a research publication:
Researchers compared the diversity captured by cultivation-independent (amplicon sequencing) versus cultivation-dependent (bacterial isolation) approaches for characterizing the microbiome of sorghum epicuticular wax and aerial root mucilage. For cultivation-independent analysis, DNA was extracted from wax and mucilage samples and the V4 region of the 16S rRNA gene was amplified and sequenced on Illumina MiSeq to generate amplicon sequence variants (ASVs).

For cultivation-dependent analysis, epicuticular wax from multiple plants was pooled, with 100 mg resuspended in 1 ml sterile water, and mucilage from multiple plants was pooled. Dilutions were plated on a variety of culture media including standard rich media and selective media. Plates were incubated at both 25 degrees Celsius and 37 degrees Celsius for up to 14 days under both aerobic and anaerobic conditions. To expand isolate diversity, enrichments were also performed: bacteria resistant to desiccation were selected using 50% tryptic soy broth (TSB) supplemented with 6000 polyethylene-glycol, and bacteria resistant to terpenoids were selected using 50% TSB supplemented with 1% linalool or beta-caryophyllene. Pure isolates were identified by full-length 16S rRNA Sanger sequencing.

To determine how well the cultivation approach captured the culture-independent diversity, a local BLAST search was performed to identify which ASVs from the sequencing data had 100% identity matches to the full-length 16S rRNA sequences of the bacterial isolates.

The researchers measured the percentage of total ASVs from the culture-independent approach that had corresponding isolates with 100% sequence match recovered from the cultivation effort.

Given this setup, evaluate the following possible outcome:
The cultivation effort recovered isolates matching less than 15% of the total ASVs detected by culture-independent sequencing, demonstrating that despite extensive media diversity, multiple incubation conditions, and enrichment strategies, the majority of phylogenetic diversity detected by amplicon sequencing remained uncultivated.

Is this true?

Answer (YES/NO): YES